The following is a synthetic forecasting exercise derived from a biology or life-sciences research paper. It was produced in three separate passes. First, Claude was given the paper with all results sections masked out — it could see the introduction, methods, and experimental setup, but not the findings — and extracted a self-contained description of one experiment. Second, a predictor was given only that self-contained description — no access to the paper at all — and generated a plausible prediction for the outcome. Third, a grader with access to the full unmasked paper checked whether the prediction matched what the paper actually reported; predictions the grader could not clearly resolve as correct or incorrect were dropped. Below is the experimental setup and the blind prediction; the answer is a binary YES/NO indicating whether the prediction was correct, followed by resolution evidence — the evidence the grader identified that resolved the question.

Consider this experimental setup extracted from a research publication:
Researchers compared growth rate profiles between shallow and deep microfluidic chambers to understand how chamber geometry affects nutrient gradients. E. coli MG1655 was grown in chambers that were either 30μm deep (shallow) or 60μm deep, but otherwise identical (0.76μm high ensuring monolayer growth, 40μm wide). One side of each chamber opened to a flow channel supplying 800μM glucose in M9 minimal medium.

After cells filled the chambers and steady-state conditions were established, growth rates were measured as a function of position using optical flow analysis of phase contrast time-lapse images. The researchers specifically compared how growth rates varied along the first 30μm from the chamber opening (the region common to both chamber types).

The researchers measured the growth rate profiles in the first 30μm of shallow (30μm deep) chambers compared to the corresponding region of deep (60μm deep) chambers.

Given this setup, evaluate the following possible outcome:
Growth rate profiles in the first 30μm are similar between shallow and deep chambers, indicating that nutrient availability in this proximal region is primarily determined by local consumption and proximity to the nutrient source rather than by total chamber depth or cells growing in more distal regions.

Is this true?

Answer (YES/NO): YES